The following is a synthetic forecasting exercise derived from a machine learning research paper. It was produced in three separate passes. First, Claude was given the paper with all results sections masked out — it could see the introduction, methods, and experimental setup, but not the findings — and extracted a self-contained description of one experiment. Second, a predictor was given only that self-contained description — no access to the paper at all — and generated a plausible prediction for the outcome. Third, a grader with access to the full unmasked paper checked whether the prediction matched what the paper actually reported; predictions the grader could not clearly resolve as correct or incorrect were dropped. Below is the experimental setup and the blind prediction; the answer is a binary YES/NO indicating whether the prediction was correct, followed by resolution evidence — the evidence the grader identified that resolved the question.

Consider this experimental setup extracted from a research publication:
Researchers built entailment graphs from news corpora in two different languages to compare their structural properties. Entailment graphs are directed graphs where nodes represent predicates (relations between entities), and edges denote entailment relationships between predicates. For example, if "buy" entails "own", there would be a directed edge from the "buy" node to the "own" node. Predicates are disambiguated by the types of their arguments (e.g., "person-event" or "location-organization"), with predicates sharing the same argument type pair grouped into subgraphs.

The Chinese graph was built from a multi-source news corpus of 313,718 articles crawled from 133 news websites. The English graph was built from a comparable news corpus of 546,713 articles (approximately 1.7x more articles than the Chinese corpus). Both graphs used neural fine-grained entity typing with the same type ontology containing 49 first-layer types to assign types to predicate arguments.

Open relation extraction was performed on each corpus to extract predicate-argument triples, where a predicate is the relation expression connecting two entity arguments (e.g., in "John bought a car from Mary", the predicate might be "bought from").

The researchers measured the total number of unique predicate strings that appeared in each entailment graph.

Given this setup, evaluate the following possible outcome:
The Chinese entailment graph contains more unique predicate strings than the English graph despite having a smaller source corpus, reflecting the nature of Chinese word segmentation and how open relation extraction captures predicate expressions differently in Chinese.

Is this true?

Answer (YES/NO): YES